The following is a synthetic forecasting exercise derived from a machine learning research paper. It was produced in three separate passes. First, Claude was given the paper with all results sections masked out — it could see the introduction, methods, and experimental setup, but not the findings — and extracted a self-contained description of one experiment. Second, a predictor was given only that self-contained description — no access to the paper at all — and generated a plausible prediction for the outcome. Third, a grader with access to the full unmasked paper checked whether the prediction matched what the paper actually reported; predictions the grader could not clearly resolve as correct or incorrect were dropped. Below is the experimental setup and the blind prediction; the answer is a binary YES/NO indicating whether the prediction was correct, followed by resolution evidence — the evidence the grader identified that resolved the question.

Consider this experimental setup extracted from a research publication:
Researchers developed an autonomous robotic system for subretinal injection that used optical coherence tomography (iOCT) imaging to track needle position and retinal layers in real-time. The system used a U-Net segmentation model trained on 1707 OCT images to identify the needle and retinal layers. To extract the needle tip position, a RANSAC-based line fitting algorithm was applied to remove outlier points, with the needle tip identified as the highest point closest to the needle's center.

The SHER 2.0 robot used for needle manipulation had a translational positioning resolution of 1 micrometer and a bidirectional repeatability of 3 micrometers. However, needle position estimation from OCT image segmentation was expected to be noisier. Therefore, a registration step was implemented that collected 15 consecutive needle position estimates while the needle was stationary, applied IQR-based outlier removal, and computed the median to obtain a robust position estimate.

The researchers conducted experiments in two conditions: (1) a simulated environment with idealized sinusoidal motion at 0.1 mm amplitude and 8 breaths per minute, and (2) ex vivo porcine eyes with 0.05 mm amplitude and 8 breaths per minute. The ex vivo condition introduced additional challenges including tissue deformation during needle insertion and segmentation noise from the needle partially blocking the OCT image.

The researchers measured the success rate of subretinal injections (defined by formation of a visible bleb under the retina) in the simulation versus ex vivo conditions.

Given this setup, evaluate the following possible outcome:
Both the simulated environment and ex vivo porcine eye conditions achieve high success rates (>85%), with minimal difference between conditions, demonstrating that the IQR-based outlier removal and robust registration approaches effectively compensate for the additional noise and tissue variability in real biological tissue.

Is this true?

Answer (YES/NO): NO